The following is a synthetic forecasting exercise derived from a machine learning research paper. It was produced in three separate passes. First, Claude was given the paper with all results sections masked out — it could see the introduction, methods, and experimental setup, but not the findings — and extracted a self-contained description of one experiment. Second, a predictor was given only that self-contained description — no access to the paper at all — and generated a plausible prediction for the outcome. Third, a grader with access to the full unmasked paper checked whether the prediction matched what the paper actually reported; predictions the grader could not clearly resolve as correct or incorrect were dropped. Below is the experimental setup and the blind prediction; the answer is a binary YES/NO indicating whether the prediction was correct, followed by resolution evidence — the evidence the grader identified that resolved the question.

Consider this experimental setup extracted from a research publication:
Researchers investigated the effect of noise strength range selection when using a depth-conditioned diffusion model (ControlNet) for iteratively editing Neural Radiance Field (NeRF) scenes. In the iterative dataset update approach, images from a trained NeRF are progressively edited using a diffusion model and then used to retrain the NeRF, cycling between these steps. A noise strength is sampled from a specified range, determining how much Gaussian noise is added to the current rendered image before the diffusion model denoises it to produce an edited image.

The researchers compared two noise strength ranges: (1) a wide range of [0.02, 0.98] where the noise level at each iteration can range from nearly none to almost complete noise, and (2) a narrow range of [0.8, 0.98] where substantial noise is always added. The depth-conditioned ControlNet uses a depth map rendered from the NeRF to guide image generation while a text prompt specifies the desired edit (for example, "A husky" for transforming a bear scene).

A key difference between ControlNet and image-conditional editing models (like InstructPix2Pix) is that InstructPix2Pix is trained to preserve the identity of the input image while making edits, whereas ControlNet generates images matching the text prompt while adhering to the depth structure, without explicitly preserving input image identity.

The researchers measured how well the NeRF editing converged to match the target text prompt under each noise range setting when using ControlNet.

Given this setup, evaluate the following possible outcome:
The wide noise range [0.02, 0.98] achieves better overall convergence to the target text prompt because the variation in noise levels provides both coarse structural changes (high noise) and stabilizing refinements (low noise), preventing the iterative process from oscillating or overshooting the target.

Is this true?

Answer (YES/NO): NO